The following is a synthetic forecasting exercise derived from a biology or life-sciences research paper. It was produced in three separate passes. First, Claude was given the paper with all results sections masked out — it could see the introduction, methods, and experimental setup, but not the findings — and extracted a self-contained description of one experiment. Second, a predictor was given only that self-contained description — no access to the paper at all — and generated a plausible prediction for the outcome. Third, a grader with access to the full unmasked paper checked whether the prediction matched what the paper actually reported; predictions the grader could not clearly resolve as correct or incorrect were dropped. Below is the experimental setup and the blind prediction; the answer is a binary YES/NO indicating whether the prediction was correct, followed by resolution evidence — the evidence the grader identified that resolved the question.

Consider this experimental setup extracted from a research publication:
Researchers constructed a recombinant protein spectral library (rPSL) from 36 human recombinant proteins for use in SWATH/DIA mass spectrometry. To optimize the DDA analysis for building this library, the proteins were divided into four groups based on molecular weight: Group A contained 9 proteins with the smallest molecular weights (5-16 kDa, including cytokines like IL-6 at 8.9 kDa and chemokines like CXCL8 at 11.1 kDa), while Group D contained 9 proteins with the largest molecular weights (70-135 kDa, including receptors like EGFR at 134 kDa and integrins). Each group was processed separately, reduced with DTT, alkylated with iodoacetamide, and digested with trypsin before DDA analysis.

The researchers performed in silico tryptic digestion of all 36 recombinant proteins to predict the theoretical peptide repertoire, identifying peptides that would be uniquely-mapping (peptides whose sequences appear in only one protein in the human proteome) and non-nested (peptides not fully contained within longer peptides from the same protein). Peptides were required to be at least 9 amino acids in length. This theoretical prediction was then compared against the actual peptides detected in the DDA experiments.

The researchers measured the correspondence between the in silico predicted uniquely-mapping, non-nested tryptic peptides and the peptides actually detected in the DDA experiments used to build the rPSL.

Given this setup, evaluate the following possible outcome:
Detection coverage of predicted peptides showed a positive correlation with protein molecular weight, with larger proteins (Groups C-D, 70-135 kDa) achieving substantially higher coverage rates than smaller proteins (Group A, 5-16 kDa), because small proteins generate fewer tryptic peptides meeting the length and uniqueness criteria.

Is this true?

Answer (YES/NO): NO